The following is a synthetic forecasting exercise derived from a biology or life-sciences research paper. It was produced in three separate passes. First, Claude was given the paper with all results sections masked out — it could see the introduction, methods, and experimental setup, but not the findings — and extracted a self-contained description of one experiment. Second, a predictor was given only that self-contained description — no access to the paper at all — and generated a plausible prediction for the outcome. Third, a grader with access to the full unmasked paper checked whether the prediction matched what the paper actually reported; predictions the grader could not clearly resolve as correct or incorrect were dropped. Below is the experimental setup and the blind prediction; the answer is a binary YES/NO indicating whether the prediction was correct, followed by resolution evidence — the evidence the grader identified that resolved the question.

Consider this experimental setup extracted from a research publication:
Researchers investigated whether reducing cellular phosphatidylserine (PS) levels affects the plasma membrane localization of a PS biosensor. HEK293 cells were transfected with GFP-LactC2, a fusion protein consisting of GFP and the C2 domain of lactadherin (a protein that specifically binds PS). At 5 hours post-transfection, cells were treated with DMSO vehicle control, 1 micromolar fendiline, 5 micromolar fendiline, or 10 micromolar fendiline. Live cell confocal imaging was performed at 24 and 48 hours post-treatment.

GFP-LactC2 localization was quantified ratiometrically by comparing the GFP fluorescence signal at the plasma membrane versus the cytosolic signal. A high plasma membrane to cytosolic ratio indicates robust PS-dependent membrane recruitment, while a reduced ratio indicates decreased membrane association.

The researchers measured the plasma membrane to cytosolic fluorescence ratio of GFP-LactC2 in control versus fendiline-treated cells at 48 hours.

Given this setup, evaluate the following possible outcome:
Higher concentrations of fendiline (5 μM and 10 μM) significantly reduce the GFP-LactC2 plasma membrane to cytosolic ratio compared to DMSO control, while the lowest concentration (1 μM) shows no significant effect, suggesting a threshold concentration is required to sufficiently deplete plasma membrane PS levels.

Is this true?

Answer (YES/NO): NO